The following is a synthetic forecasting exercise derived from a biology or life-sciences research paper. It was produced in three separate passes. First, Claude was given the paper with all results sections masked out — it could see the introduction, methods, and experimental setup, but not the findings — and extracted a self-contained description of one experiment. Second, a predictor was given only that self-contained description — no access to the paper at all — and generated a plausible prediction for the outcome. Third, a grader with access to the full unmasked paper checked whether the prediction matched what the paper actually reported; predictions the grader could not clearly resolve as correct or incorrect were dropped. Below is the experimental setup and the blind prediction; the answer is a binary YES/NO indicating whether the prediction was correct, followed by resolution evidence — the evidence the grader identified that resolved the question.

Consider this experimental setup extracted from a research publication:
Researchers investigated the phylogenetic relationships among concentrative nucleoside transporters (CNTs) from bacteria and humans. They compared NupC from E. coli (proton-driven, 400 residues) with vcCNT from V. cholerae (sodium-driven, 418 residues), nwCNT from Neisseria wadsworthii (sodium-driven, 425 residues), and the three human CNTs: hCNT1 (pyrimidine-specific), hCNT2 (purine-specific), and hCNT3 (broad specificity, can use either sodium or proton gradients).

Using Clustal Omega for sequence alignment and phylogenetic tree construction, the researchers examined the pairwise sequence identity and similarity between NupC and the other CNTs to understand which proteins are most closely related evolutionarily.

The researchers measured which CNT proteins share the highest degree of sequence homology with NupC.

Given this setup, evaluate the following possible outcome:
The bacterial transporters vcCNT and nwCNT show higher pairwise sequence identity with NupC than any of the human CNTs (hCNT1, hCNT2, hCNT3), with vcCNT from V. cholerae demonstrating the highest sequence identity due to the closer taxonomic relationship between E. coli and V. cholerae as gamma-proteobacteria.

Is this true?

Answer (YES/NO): NO